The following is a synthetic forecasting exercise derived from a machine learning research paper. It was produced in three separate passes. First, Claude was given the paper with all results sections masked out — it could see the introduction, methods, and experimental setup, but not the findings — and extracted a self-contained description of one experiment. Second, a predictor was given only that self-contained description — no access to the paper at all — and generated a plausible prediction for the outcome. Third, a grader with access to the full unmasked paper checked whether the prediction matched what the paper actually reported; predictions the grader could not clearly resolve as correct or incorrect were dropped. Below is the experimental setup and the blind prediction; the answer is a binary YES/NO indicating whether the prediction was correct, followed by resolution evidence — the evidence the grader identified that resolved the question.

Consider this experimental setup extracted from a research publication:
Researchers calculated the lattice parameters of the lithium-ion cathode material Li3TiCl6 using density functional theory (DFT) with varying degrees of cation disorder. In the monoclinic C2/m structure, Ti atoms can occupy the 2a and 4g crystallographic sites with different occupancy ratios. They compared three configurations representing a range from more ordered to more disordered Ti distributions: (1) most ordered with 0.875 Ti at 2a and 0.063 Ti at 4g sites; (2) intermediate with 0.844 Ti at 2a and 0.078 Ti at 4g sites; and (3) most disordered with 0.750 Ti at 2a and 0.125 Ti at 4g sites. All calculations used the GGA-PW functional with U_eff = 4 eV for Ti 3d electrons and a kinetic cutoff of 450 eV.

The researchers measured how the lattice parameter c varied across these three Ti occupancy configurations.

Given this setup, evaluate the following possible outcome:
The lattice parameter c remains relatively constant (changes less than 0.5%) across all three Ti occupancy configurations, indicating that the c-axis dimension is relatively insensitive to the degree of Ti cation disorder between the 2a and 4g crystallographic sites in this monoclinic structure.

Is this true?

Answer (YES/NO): NO